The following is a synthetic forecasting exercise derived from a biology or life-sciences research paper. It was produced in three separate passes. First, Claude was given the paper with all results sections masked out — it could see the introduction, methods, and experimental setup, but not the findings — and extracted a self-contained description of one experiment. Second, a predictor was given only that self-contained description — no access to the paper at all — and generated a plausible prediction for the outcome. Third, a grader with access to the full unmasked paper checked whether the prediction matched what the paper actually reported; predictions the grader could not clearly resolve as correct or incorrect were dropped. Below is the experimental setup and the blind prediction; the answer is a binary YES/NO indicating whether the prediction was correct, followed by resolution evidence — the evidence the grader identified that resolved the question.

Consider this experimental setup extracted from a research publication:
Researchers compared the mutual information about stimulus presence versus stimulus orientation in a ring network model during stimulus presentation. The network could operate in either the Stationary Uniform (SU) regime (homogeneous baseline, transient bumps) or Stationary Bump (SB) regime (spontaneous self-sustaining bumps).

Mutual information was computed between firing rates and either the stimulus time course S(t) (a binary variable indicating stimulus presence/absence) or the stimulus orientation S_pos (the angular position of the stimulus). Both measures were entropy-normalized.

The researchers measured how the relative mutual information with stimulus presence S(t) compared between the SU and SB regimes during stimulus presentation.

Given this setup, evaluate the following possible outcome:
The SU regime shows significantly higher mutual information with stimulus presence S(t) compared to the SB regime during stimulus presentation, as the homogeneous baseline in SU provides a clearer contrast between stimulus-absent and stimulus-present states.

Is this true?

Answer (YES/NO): YES